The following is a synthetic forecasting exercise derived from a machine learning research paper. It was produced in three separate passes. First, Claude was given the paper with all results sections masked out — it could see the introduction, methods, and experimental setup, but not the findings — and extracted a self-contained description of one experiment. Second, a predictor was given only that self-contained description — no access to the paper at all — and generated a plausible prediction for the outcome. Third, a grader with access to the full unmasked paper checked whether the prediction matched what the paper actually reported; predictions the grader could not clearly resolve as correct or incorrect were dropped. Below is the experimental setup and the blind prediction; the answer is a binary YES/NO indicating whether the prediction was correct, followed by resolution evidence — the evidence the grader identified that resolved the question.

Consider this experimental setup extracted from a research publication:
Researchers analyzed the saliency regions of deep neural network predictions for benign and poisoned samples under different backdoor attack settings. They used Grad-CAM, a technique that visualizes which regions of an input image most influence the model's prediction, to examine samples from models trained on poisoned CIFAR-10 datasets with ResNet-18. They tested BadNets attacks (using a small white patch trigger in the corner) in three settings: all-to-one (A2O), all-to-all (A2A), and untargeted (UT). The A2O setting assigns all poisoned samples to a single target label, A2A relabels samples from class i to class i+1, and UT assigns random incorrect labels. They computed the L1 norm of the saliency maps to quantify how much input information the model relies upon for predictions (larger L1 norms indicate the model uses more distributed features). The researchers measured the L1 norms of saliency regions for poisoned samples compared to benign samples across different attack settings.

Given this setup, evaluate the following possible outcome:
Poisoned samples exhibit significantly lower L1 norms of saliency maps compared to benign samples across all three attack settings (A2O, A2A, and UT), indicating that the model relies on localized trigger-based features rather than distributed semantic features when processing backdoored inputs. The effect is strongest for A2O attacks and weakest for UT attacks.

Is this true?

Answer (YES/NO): NO